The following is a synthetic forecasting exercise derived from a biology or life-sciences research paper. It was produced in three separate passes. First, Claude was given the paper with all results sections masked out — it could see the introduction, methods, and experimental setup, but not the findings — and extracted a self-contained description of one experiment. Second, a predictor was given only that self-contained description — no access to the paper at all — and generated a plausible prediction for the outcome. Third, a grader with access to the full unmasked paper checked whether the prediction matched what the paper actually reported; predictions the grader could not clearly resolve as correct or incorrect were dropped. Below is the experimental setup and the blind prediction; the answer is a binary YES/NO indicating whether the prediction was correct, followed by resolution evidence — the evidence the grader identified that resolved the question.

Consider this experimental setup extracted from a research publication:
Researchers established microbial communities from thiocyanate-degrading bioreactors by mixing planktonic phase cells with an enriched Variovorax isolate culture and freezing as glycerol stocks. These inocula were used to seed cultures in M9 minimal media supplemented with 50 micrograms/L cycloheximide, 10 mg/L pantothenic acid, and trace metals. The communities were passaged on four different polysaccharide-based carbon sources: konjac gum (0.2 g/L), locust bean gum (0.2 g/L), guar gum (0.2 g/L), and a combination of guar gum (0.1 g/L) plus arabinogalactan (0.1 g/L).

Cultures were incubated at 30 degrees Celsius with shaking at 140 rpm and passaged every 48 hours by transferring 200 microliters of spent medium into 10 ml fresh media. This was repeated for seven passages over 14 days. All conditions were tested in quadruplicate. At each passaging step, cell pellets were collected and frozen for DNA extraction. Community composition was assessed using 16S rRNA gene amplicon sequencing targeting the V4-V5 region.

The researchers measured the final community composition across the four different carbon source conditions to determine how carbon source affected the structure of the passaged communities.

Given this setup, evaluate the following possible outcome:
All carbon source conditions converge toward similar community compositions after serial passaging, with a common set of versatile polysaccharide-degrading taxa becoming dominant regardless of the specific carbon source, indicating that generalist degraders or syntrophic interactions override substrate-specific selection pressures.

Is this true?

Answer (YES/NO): NO